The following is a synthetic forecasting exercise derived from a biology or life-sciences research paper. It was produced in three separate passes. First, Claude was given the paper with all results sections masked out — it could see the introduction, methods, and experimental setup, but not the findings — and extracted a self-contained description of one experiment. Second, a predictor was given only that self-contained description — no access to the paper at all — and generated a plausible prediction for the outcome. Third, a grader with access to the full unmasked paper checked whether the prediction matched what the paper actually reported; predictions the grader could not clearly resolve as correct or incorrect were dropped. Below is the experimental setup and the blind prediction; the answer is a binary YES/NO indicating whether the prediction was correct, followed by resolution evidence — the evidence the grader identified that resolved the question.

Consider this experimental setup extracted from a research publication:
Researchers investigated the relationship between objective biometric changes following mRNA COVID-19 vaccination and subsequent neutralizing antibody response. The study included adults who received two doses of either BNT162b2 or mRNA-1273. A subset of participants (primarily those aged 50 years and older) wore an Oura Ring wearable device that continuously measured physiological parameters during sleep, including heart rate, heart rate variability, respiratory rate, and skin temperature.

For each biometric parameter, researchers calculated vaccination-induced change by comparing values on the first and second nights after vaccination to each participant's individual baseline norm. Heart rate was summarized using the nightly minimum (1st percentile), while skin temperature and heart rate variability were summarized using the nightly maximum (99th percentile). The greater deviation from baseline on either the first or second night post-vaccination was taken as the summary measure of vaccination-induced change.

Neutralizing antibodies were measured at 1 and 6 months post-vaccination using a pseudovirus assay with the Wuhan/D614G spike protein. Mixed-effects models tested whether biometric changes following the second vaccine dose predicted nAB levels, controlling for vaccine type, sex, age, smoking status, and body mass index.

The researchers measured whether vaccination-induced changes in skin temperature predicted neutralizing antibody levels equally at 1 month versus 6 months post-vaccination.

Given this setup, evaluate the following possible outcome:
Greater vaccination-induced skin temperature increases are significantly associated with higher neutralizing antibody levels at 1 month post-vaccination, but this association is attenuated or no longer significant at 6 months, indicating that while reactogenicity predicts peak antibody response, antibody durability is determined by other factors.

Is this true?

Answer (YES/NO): NO